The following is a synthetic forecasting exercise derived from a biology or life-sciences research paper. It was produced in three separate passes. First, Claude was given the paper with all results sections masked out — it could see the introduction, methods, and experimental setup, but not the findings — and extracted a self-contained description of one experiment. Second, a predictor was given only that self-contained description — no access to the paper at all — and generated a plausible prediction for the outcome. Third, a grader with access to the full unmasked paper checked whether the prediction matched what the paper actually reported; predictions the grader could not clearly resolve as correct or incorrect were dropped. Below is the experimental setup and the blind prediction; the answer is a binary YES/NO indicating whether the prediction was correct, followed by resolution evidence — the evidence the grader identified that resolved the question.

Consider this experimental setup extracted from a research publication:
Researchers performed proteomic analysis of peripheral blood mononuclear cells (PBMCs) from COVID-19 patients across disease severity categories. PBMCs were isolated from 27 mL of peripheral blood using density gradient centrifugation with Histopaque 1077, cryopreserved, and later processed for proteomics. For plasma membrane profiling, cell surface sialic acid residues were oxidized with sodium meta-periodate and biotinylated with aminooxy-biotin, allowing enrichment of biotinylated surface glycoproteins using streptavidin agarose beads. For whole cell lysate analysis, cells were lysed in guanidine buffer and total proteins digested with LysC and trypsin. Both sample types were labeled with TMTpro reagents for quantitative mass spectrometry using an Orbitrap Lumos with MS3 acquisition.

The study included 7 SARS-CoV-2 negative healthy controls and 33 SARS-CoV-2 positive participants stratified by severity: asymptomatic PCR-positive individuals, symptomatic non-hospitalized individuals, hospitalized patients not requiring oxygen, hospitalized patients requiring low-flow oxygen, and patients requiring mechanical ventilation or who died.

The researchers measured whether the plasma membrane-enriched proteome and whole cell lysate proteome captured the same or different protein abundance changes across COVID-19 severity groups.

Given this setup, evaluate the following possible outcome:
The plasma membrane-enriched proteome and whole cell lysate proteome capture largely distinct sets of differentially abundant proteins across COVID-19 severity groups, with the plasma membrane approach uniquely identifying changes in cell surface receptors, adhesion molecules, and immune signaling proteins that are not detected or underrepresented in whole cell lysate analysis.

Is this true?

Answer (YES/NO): NO